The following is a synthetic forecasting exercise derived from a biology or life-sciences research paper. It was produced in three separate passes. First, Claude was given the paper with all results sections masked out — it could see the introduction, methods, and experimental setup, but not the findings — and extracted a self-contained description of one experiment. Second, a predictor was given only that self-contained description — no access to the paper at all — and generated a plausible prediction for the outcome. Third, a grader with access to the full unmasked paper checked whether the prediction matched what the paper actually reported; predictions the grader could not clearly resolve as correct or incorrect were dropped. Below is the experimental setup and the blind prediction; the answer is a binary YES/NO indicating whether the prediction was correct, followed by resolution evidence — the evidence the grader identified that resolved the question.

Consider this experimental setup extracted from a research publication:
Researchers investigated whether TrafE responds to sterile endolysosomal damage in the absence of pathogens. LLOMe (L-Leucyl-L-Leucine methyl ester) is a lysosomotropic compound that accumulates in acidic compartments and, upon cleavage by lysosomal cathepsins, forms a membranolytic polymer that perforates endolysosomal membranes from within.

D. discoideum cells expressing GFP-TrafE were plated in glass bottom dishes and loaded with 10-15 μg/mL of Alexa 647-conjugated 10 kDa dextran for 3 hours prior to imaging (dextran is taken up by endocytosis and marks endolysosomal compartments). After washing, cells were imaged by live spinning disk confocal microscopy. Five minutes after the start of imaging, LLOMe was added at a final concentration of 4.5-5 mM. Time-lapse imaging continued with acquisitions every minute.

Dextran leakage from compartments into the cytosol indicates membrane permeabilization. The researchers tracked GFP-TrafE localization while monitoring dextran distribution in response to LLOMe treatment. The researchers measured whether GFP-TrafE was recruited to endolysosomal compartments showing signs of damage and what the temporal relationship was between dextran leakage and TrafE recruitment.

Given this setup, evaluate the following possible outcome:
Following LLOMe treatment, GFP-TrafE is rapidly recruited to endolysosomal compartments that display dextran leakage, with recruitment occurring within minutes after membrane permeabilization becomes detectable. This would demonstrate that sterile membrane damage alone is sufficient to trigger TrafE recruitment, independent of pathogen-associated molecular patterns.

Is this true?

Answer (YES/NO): YES